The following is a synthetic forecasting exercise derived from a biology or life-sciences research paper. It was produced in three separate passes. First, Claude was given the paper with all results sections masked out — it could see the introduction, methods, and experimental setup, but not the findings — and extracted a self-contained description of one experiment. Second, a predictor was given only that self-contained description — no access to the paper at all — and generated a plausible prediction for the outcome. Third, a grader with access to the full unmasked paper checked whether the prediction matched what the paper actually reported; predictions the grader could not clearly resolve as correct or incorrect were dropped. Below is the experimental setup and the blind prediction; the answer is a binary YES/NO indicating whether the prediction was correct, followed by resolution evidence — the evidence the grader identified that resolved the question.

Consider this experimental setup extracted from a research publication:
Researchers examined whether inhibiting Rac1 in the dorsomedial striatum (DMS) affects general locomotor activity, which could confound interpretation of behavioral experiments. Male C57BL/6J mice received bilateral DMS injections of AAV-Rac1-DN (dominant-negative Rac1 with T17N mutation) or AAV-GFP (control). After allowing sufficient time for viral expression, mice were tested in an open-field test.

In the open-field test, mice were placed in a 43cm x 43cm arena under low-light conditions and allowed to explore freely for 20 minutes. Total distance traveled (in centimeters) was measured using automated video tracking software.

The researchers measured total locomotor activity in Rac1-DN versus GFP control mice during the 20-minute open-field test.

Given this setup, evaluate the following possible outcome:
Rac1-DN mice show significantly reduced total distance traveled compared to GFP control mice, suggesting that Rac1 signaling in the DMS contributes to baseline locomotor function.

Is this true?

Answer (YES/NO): NO